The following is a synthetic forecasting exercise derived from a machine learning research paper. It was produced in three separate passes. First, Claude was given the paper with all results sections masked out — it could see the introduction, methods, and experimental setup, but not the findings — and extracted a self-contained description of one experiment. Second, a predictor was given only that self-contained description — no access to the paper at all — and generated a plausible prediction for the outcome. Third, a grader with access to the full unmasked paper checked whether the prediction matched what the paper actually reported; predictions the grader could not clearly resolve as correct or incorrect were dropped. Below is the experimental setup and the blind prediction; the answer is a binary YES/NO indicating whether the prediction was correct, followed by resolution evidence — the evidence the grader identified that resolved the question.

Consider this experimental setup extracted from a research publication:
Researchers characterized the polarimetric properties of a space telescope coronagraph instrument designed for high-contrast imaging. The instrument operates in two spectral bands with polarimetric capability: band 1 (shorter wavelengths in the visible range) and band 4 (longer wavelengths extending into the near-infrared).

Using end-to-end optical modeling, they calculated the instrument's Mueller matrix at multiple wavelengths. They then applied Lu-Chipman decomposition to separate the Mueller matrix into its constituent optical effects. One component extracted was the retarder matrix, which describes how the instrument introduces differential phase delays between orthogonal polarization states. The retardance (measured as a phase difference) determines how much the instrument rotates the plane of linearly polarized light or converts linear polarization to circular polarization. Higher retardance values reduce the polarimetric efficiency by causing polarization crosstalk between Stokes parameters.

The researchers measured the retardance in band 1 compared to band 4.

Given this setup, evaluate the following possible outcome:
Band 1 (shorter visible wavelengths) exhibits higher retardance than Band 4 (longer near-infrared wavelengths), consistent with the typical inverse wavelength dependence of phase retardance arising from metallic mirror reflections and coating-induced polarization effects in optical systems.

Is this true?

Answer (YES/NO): NO